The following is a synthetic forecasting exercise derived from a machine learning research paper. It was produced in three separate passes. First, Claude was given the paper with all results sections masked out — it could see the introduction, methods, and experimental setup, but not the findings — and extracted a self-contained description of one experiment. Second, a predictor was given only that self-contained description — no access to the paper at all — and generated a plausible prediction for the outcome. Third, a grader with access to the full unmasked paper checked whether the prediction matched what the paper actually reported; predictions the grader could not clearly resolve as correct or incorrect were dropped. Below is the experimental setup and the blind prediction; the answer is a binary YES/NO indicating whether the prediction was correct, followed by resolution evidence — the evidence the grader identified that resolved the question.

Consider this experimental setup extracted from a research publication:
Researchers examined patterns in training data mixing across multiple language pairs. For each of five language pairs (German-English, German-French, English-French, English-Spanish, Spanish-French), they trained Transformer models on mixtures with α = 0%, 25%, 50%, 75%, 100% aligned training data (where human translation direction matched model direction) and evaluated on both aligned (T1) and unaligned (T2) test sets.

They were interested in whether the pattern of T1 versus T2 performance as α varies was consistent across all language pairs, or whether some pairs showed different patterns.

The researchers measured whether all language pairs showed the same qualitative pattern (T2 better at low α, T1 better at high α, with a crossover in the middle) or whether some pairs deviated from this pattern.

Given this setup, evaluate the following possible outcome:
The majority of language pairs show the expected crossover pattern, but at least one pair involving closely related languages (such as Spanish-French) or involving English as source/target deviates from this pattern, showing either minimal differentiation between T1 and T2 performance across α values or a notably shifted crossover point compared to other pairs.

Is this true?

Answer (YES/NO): YES